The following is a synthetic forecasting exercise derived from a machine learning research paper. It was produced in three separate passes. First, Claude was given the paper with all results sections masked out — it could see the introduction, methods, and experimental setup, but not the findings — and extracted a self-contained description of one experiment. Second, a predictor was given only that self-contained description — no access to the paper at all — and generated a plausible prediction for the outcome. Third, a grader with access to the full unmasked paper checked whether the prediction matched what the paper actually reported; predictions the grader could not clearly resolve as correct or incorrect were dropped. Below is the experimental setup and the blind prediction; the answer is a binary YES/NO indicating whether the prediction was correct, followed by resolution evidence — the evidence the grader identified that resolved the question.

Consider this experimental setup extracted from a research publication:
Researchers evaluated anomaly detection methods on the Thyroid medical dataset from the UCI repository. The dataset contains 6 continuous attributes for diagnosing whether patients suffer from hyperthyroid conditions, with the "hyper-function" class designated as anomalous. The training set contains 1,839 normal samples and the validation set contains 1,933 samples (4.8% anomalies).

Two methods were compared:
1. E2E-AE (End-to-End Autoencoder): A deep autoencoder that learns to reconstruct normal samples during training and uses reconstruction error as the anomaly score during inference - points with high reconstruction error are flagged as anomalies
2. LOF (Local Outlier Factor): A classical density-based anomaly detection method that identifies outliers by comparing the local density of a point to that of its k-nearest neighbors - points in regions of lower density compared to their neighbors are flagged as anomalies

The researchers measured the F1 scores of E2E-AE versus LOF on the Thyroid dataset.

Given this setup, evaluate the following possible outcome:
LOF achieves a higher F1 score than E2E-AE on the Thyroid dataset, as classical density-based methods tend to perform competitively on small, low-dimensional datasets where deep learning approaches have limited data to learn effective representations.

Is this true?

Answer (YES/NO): YES